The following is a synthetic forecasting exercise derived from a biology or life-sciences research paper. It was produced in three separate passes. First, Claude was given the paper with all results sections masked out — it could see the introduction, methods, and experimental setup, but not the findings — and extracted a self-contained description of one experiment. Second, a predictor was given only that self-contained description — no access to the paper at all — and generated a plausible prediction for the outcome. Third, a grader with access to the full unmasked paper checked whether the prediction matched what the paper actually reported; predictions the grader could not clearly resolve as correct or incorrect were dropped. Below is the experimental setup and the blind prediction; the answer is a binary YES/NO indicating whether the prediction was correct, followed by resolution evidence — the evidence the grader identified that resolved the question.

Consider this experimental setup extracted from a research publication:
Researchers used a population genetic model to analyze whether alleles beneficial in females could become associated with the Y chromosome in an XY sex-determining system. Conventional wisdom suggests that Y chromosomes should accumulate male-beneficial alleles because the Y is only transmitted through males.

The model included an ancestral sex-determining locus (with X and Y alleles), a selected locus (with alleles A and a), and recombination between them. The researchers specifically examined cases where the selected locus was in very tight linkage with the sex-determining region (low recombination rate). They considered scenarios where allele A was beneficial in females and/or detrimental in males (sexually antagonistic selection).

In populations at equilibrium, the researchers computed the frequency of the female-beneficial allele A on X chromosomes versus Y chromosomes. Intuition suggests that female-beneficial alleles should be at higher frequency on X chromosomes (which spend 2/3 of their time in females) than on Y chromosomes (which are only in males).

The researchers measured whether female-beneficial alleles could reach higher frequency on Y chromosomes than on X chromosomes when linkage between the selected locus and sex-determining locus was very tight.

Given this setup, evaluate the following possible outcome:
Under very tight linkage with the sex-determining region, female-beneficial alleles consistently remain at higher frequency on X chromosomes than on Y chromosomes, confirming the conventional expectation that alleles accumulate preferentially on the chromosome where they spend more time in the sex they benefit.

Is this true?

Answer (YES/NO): NO